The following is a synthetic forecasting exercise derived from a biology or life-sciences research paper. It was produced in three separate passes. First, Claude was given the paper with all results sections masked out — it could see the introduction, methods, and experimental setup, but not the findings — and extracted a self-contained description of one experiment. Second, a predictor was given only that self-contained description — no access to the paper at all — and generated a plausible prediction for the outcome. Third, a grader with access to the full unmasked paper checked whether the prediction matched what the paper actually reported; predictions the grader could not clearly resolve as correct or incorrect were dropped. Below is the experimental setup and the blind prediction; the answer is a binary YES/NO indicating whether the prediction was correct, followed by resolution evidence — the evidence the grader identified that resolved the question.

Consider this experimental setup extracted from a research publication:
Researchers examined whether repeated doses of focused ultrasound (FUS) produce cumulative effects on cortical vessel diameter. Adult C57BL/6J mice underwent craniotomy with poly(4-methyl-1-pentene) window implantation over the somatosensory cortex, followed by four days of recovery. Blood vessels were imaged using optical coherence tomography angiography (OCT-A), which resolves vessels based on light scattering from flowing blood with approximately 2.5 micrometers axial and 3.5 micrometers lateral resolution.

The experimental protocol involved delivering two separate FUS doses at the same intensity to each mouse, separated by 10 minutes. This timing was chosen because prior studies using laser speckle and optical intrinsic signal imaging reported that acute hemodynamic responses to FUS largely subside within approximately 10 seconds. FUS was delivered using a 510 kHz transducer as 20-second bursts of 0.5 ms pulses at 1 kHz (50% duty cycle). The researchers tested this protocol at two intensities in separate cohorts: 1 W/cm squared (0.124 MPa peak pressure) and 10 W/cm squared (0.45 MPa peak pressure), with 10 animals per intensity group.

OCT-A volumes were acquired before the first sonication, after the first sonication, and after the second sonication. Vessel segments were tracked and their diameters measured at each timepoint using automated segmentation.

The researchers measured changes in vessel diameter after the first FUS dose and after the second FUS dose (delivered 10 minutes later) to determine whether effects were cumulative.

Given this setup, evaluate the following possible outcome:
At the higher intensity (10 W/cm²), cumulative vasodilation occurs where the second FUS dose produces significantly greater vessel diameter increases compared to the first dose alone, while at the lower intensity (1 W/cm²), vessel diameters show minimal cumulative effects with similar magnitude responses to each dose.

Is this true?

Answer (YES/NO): NO